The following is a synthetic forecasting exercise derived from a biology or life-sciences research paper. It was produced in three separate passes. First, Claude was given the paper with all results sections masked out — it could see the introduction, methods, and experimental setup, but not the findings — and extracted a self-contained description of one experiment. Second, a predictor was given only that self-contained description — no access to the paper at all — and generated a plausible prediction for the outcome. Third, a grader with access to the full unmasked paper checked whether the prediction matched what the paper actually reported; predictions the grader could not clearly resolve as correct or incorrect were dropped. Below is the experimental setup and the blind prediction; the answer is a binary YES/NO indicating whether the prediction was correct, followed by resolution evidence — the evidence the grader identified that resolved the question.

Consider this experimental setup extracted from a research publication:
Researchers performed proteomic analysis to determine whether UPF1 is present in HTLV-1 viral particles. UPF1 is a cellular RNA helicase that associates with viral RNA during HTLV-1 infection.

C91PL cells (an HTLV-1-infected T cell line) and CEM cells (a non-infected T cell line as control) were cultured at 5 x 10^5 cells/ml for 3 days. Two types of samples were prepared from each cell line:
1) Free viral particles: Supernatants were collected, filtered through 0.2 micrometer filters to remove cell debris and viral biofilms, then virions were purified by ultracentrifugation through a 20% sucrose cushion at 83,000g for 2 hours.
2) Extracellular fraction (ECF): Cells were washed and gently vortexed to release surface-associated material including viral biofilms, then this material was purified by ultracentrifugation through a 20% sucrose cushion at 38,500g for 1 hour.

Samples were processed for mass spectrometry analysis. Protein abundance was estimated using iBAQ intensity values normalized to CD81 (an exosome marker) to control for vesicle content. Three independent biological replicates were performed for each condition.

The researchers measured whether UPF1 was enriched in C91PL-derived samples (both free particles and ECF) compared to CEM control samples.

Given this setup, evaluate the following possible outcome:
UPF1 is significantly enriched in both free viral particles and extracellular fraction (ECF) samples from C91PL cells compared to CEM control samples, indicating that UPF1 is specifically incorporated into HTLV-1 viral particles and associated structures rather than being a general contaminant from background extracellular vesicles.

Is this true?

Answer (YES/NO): YES